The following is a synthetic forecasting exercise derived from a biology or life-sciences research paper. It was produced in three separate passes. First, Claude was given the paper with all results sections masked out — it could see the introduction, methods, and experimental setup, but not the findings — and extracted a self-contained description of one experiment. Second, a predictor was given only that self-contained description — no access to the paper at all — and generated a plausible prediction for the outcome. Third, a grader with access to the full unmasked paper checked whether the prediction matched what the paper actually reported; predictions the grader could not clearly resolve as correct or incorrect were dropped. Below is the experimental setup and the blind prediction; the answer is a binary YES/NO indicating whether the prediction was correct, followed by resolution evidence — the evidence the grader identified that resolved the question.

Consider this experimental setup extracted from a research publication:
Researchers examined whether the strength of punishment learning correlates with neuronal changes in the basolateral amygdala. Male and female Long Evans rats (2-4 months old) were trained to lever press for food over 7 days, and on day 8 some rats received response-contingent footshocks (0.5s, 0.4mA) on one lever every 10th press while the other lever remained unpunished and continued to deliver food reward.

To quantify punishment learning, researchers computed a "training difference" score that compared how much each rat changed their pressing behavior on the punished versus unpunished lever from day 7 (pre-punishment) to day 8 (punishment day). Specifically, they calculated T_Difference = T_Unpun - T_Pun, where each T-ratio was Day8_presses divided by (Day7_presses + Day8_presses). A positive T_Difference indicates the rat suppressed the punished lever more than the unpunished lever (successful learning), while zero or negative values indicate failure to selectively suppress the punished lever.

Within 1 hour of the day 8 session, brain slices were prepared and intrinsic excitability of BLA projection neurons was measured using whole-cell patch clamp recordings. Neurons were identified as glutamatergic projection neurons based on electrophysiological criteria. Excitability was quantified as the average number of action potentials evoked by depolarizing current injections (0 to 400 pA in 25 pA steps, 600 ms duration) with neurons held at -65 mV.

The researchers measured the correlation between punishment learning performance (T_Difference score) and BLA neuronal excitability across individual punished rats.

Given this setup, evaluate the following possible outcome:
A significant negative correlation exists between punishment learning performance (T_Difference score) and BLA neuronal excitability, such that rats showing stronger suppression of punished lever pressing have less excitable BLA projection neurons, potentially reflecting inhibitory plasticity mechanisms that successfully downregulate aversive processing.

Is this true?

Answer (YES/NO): NO